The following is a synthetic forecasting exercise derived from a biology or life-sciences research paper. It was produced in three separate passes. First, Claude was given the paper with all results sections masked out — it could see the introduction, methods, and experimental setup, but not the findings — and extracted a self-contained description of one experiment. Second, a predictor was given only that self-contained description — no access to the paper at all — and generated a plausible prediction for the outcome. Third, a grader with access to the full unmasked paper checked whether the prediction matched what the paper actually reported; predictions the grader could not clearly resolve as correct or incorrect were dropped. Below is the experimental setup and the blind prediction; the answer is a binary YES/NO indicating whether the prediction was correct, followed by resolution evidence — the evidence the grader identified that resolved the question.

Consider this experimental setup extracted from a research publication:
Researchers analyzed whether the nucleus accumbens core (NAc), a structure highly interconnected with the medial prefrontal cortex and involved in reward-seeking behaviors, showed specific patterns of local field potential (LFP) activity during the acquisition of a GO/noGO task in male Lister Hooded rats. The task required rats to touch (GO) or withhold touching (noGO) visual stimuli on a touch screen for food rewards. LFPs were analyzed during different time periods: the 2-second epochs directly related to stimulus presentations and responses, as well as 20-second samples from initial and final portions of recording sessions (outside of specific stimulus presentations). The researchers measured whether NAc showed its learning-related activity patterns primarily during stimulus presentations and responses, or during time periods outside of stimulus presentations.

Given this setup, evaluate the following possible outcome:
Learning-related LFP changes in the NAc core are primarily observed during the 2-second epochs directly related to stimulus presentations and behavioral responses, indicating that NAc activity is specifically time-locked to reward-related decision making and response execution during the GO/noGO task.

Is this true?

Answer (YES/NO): NO